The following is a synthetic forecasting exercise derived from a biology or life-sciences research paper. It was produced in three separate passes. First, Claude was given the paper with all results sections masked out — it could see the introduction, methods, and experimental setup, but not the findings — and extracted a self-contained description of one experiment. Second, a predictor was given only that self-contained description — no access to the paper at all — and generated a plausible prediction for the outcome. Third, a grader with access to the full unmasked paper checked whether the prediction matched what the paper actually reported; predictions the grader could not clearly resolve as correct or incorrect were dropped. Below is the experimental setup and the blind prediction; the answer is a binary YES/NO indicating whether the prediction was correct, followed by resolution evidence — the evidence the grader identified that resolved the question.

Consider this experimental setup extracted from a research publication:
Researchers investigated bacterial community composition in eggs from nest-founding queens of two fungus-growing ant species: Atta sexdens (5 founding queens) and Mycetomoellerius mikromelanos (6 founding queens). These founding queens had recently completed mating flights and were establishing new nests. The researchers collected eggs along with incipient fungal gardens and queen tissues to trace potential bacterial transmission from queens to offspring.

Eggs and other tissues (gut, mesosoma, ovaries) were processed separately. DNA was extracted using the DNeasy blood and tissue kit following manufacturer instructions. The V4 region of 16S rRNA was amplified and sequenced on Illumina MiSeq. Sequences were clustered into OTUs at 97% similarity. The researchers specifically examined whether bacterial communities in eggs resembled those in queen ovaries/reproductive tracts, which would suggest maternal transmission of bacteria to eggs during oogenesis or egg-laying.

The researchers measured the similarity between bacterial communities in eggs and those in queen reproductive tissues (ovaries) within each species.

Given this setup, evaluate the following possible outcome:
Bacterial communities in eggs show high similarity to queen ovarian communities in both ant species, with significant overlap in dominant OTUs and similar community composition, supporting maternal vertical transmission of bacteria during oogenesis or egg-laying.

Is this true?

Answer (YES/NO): NO